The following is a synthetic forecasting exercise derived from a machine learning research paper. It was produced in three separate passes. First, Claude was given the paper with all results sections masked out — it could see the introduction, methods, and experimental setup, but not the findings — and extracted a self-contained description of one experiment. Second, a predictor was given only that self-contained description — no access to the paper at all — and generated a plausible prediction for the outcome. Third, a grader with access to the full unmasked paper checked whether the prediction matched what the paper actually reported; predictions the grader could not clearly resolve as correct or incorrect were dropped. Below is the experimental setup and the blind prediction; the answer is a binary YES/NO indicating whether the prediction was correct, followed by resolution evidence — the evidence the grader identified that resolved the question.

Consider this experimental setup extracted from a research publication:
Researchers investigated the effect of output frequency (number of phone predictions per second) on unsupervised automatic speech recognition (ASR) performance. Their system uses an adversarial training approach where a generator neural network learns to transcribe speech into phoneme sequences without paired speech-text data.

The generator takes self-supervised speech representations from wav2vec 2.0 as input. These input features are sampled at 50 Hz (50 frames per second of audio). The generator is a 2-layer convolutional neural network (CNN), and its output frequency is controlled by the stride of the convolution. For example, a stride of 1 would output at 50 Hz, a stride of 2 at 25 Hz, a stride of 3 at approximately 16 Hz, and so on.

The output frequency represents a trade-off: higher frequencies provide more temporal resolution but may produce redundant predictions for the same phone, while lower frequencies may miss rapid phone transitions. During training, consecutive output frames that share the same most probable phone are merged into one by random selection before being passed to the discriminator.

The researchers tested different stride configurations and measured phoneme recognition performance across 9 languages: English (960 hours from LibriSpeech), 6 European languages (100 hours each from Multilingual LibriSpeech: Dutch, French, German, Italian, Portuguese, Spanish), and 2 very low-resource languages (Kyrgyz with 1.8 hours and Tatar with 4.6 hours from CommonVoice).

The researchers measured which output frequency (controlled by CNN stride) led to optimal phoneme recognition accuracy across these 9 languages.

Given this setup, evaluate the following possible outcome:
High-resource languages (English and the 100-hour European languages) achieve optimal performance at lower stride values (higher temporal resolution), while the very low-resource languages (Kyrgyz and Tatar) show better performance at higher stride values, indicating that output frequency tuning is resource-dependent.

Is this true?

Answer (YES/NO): NO